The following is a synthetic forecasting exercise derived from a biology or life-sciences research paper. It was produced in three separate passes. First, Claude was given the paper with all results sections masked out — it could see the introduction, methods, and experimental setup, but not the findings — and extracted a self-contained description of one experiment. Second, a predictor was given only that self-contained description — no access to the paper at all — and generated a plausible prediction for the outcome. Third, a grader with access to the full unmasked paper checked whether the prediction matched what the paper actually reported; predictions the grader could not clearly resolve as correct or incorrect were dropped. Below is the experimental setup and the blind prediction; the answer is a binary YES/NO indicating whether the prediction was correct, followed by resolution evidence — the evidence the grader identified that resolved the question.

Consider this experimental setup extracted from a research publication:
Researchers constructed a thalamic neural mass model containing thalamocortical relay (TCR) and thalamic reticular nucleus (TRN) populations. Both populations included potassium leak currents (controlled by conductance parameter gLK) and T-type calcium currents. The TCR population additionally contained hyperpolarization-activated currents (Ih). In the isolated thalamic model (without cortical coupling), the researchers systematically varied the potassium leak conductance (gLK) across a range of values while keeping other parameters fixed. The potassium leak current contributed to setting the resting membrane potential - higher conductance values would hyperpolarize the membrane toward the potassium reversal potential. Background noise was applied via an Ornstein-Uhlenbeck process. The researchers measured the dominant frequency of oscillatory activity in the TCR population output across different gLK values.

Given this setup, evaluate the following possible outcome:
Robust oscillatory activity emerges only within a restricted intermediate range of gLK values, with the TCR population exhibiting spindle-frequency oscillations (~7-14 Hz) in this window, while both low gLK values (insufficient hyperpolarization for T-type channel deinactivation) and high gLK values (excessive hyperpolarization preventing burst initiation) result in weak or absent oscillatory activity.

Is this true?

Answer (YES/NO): NO